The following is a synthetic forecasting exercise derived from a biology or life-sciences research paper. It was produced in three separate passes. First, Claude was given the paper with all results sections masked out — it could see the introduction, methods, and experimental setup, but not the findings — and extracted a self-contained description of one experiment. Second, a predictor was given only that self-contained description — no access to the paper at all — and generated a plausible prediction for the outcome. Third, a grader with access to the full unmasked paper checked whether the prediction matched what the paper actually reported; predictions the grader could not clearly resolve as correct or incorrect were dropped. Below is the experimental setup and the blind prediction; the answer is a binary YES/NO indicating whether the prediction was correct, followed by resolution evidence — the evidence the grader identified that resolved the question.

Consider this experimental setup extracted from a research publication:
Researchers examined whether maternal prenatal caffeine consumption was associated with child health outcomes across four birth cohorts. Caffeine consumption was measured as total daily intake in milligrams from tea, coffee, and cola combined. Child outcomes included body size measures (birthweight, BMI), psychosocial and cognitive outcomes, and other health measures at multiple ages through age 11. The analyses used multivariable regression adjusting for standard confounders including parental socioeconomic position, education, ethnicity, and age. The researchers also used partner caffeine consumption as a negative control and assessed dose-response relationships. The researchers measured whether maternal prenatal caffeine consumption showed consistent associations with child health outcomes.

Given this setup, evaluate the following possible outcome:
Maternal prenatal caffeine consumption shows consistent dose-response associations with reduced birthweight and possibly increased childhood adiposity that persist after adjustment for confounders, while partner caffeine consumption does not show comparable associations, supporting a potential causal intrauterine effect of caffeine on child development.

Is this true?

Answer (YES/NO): NO